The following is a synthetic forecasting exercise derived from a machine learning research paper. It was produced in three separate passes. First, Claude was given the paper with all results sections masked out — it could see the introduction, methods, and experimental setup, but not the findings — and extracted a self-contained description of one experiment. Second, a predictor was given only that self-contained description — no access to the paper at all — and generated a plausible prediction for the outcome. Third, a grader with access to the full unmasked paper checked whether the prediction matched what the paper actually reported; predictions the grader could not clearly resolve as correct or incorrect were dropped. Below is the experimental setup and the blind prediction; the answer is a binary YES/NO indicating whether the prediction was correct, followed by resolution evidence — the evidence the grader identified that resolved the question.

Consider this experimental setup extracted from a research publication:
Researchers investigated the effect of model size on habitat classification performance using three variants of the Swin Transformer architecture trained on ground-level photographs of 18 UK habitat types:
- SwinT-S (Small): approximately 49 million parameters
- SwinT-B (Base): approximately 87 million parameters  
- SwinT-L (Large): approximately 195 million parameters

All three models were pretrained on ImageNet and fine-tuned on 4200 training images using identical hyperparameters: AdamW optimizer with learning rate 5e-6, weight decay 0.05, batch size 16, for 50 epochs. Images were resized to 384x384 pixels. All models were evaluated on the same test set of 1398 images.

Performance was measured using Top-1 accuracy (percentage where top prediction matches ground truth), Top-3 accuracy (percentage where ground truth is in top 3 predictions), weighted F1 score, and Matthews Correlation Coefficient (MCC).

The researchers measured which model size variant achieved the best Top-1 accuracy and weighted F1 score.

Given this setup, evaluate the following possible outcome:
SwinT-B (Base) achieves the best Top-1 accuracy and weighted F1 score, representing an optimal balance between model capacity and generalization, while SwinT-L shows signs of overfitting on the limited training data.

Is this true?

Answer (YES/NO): YES